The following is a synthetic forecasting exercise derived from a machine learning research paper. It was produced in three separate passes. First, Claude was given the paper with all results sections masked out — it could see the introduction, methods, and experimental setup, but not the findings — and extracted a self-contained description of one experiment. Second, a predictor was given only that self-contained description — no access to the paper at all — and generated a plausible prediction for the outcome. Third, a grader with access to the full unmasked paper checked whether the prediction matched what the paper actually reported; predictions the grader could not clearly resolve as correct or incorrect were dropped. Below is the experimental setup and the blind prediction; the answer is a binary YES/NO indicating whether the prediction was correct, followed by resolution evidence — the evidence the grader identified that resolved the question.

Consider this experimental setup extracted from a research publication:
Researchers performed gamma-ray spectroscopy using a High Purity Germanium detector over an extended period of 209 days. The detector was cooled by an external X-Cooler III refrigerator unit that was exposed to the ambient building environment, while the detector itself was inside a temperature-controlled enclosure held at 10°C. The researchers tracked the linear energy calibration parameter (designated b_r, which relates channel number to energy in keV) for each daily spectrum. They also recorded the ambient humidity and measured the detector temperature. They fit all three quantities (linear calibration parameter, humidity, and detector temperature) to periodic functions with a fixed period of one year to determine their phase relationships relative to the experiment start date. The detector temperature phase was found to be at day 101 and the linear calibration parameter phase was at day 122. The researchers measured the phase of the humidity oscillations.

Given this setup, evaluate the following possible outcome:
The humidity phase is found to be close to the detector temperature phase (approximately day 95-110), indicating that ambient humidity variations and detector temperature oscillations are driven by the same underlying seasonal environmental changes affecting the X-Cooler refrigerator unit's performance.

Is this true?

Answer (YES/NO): YES